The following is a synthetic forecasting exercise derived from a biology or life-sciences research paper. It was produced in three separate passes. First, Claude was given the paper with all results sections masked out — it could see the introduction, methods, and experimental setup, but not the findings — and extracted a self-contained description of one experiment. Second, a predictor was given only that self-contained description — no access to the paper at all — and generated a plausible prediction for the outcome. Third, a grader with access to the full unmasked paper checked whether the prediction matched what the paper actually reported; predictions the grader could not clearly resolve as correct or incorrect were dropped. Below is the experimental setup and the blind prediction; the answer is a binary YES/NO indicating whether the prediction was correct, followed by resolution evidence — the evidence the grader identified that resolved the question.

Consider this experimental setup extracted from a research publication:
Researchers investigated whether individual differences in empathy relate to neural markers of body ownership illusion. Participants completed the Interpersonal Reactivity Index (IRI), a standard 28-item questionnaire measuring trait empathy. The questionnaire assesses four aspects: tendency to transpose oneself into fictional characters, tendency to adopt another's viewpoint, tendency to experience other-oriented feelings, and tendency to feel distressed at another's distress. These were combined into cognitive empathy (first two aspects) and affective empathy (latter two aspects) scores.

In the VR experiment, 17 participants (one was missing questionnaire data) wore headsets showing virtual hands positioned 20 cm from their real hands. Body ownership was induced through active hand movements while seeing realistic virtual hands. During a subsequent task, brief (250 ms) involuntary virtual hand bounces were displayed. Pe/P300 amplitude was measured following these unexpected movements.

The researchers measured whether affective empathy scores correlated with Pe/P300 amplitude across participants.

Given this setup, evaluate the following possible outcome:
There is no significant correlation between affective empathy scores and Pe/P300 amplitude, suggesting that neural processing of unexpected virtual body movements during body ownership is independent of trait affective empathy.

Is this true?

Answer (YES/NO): NO